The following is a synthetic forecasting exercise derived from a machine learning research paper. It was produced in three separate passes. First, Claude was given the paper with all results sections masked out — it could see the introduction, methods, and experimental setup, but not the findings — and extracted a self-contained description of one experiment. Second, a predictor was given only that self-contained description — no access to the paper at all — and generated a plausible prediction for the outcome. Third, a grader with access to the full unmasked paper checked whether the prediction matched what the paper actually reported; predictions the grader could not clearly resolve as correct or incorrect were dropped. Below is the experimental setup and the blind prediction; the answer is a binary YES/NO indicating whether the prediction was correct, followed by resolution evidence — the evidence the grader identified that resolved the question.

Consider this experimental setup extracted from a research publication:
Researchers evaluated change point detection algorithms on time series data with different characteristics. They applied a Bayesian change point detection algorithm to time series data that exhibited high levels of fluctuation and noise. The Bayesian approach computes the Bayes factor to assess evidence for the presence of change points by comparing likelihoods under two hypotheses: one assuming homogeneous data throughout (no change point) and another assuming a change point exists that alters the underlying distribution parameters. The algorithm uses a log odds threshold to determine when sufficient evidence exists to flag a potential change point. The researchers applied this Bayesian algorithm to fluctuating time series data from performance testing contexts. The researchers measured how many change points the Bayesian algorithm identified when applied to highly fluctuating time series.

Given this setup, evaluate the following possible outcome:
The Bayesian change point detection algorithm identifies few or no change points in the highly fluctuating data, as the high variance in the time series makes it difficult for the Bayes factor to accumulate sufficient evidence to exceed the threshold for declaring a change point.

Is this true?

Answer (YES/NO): NO